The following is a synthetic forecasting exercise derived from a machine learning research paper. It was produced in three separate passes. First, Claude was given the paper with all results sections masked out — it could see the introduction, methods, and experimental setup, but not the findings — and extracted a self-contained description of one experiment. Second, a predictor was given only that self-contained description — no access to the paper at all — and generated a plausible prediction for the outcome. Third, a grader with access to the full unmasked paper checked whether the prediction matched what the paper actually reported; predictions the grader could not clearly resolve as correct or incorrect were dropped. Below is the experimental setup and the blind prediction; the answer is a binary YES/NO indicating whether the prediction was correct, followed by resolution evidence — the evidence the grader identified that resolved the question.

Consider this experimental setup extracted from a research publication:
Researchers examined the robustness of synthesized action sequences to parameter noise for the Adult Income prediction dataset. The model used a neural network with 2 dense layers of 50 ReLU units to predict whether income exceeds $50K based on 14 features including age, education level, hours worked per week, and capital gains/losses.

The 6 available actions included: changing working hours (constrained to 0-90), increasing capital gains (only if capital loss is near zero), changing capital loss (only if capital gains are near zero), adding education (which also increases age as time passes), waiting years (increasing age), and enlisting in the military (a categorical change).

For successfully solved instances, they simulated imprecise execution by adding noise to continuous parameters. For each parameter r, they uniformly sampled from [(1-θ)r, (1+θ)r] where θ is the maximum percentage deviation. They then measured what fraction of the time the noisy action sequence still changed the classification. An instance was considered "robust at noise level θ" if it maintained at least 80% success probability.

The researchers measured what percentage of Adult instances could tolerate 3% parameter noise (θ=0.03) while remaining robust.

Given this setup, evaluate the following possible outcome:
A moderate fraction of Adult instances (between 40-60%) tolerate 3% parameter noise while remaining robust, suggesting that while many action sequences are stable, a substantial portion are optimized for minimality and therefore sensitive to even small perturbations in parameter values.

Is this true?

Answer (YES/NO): YES